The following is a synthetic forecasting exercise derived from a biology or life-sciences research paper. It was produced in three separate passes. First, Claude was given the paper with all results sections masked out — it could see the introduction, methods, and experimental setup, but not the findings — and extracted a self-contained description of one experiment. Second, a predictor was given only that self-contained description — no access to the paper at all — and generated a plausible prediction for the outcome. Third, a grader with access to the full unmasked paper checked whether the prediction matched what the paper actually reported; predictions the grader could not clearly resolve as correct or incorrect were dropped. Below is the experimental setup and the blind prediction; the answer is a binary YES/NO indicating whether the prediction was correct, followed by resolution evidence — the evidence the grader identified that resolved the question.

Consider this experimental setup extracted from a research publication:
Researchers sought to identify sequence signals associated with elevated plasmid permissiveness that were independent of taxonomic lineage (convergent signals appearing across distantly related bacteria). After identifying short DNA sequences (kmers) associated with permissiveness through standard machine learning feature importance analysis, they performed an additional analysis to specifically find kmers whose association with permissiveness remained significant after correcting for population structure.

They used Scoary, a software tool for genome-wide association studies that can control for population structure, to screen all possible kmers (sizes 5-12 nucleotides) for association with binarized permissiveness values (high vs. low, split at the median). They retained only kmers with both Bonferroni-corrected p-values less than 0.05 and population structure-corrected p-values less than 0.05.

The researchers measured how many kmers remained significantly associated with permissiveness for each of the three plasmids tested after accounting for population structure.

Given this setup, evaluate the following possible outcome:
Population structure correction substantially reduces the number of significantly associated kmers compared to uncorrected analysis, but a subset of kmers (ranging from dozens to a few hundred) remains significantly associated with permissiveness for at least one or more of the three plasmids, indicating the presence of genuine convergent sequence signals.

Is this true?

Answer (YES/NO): NO